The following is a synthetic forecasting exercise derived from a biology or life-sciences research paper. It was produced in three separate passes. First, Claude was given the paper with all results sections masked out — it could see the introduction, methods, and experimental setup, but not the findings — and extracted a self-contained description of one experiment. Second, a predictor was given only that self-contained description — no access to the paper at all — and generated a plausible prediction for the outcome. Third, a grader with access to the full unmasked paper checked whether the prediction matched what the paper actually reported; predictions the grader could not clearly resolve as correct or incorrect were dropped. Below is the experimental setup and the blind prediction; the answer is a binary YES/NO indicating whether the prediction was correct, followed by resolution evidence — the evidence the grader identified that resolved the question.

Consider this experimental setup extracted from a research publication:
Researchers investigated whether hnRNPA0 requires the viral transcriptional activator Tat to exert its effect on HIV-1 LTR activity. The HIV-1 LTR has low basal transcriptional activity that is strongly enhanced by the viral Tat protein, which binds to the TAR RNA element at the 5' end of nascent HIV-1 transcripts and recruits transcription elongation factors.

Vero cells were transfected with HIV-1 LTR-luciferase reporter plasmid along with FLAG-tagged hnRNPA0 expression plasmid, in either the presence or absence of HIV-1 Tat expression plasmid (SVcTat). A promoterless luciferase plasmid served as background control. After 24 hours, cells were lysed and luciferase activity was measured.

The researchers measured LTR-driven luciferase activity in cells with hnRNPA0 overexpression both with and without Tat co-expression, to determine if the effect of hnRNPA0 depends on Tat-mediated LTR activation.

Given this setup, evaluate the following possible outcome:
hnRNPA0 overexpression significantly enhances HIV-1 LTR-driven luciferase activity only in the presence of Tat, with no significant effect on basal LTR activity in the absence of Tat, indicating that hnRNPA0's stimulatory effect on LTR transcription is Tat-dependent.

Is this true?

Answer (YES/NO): NO